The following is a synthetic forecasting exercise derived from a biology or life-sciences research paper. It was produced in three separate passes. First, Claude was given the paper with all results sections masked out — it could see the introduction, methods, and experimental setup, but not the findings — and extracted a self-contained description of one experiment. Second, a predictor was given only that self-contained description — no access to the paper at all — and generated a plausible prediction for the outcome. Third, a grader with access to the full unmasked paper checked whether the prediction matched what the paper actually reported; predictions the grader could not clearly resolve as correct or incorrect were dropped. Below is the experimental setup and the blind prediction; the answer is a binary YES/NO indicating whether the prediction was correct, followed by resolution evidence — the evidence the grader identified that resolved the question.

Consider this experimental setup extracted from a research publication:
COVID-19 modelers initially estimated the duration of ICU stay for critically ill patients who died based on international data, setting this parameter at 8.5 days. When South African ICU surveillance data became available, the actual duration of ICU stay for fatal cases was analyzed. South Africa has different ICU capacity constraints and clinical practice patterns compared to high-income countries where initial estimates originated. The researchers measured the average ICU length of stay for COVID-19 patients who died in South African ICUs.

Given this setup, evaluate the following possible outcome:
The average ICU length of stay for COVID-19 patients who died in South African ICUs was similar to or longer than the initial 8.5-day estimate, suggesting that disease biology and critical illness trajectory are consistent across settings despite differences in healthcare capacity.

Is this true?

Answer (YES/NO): NO